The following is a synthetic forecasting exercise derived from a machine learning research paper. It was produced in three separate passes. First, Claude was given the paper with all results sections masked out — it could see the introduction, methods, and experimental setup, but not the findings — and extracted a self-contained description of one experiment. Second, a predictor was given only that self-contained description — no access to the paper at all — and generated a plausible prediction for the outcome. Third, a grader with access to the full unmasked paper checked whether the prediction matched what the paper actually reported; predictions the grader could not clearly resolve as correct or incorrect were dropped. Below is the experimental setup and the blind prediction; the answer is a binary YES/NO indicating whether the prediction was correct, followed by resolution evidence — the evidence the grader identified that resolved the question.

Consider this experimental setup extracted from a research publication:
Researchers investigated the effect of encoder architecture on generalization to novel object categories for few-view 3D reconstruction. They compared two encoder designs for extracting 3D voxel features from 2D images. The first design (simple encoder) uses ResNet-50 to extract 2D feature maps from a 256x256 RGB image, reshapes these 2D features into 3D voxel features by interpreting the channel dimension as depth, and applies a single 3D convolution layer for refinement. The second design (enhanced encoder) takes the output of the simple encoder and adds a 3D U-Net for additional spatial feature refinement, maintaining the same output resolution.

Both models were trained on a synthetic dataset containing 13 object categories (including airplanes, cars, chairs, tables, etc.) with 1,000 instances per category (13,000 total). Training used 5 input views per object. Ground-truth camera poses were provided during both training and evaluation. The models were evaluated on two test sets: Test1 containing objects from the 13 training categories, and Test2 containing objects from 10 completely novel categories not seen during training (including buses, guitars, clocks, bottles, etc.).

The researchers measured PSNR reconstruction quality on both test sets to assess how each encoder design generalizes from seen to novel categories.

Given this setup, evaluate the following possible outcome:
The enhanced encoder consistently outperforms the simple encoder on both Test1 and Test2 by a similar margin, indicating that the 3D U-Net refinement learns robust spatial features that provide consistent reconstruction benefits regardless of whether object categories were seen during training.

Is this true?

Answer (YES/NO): NO